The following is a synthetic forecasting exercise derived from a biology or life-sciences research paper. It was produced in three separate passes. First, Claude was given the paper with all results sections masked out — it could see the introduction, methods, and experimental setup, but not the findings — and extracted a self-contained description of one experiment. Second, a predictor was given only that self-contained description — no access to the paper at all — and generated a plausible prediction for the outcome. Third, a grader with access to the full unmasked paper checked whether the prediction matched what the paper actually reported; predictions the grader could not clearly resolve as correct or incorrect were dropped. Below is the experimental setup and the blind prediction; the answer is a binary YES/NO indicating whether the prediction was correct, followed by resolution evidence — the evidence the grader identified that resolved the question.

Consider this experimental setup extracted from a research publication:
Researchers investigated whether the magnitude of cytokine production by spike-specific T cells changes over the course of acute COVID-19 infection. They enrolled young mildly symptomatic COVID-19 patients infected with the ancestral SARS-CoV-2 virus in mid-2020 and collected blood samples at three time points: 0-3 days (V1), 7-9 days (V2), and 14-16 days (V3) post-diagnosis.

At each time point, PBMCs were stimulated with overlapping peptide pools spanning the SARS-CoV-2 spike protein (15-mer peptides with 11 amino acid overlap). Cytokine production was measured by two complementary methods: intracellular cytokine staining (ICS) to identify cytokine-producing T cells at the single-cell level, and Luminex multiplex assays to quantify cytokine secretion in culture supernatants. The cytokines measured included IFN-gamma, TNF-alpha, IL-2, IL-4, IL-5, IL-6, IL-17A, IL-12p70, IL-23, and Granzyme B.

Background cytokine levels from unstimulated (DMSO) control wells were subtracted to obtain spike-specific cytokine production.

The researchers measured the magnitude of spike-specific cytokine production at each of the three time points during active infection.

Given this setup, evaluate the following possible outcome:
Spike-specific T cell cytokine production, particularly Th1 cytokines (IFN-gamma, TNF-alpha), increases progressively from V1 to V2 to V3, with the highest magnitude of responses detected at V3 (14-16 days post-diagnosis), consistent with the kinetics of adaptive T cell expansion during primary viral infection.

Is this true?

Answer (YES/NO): YES